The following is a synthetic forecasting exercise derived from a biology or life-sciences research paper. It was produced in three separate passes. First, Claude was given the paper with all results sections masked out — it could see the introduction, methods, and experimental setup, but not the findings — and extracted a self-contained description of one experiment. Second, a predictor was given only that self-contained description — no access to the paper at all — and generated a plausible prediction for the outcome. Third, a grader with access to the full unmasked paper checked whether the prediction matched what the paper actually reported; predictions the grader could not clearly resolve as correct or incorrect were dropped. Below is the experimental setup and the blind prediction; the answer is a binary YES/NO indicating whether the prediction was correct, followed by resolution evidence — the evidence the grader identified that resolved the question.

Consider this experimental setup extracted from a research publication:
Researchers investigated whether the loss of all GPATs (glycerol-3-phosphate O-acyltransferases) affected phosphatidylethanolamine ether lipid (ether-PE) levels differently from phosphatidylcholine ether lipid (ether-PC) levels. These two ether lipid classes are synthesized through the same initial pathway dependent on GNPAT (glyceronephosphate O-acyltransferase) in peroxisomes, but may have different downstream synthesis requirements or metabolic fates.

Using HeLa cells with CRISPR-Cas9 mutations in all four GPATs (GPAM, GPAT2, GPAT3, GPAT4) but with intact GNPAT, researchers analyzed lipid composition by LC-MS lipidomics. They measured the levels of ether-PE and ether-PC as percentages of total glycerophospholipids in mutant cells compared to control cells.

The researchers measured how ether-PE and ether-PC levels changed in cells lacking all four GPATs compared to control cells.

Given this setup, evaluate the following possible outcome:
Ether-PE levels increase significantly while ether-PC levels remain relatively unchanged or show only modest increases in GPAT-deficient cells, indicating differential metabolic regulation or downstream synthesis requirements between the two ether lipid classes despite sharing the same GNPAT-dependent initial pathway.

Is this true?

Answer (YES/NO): NO